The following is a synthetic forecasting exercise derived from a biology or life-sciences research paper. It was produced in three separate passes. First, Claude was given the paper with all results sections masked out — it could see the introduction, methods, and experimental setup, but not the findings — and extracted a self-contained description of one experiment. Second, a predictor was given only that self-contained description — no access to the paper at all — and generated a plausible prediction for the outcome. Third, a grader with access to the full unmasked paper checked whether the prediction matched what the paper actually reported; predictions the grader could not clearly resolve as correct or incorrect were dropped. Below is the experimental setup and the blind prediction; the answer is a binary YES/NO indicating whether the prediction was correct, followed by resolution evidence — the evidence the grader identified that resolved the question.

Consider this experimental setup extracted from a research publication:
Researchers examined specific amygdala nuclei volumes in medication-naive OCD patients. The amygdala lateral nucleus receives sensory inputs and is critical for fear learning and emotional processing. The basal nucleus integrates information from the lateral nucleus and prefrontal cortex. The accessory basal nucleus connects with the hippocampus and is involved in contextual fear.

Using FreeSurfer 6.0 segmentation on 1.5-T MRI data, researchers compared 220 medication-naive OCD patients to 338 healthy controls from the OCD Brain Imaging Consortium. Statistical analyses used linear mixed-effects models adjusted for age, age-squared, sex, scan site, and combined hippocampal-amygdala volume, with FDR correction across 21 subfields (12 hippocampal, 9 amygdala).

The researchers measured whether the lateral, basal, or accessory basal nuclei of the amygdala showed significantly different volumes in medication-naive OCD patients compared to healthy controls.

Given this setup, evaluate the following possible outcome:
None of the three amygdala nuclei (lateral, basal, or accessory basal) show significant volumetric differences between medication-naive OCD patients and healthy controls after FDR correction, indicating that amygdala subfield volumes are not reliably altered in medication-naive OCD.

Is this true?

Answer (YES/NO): YES